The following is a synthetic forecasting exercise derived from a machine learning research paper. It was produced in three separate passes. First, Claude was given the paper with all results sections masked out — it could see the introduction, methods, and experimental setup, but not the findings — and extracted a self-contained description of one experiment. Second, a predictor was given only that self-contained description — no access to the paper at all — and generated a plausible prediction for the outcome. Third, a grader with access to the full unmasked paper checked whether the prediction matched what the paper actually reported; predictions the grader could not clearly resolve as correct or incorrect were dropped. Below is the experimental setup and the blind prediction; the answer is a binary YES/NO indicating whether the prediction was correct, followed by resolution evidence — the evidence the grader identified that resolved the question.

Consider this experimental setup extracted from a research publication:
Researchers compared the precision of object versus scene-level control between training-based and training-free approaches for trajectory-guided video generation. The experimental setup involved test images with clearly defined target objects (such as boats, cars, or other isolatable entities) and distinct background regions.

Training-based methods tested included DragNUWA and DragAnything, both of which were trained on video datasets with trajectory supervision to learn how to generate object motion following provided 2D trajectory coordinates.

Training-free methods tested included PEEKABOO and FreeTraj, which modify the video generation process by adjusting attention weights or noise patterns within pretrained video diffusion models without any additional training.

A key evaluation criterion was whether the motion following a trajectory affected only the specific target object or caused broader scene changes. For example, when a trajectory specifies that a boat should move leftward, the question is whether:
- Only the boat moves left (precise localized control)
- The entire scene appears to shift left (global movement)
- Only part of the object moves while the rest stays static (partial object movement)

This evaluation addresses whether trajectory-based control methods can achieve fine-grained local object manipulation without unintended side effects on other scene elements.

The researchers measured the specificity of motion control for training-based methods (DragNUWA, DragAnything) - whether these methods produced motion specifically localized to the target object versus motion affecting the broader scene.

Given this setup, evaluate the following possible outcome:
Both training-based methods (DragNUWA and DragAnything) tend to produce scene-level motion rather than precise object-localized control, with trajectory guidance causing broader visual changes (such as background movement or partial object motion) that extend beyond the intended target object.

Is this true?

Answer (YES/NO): NO